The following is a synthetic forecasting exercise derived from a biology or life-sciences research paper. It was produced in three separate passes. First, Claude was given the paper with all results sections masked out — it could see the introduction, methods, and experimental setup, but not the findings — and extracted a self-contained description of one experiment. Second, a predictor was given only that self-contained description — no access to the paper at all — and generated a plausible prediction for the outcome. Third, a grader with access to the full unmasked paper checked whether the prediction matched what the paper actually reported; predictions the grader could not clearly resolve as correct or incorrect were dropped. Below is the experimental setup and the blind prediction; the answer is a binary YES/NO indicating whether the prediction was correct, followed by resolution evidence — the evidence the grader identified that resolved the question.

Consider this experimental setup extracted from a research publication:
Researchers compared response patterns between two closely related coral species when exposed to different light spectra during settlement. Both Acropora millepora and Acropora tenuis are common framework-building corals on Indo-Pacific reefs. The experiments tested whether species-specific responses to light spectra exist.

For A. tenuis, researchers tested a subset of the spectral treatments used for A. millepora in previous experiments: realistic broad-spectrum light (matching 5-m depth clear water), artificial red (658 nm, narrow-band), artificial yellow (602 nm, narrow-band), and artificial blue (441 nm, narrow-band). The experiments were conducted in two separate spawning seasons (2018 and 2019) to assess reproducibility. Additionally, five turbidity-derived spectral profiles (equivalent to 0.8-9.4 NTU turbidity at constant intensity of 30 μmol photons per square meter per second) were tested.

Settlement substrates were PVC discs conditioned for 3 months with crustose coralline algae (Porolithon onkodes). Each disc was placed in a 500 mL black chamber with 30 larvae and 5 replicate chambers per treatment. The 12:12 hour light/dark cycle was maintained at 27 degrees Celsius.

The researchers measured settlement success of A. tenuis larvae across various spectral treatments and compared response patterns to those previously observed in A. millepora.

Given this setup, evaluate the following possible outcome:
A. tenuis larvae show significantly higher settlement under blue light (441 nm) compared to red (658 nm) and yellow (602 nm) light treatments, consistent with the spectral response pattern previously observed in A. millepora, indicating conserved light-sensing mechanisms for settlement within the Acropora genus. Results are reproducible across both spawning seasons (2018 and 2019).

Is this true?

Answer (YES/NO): NO